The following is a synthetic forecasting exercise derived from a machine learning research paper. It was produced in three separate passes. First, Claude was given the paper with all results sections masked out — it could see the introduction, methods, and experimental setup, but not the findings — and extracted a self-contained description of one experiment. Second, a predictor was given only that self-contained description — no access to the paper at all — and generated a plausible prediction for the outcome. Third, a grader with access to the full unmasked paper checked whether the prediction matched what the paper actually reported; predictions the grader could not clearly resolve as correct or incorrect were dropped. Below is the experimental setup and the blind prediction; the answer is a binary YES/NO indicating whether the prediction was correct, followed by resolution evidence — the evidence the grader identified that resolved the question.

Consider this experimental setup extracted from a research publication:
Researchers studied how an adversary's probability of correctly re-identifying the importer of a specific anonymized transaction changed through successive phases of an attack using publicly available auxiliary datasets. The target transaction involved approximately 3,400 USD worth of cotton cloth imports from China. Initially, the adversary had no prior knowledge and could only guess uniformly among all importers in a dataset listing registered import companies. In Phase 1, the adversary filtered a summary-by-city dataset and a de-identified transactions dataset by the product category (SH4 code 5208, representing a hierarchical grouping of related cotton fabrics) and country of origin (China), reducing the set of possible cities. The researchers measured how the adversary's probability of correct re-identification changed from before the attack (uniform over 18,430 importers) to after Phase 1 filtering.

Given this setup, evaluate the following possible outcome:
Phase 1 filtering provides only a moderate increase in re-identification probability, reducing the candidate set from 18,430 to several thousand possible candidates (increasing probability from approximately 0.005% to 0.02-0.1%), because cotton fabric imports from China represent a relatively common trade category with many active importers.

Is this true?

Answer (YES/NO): YES